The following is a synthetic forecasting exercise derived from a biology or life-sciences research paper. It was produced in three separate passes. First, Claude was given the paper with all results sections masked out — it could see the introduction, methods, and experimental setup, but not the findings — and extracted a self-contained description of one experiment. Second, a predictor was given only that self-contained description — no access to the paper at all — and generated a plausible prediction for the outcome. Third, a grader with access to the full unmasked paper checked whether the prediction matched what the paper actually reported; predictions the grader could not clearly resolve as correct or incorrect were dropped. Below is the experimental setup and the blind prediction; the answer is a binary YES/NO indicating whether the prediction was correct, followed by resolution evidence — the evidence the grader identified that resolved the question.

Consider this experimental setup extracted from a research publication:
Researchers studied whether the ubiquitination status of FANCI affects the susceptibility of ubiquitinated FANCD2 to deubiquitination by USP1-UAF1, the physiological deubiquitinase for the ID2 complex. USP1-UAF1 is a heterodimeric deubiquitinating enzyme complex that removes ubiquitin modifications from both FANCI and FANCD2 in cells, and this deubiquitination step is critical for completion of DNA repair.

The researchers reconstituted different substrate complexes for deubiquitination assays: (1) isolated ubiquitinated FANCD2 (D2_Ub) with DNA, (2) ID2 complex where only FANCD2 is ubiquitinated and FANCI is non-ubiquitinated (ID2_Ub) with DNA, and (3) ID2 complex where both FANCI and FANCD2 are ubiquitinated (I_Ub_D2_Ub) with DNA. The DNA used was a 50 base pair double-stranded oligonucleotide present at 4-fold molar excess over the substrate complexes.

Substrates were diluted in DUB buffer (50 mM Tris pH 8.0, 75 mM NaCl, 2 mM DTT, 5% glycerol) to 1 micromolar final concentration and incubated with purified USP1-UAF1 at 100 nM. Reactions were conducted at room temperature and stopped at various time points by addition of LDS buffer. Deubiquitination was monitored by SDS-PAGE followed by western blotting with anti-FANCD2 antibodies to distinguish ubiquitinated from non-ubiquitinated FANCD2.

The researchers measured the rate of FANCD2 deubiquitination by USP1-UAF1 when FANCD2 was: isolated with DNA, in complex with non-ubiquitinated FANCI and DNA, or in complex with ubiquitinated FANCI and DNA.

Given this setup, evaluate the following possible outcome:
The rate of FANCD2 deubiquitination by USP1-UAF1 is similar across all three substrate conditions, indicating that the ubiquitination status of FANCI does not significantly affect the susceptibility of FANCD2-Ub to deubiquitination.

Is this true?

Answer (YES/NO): NO